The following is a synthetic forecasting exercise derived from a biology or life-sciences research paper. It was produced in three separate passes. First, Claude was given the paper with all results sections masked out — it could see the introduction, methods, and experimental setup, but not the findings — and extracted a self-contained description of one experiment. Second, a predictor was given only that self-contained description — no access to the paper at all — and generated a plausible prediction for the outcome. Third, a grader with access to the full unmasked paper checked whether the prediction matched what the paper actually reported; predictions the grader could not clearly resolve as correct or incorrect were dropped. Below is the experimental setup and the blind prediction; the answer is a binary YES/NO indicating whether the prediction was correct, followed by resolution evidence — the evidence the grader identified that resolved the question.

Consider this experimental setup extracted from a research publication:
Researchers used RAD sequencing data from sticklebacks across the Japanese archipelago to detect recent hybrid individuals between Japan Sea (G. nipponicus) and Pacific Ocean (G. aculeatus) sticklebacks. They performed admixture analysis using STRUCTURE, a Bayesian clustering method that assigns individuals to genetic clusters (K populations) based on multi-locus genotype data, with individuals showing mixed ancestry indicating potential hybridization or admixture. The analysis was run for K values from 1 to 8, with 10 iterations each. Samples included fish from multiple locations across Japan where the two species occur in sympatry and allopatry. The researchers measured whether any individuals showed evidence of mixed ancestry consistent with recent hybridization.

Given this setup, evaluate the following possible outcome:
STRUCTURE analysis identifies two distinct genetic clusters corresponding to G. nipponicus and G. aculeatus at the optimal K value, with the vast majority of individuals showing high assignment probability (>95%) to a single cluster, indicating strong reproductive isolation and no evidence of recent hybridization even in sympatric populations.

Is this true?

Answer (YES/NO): NO